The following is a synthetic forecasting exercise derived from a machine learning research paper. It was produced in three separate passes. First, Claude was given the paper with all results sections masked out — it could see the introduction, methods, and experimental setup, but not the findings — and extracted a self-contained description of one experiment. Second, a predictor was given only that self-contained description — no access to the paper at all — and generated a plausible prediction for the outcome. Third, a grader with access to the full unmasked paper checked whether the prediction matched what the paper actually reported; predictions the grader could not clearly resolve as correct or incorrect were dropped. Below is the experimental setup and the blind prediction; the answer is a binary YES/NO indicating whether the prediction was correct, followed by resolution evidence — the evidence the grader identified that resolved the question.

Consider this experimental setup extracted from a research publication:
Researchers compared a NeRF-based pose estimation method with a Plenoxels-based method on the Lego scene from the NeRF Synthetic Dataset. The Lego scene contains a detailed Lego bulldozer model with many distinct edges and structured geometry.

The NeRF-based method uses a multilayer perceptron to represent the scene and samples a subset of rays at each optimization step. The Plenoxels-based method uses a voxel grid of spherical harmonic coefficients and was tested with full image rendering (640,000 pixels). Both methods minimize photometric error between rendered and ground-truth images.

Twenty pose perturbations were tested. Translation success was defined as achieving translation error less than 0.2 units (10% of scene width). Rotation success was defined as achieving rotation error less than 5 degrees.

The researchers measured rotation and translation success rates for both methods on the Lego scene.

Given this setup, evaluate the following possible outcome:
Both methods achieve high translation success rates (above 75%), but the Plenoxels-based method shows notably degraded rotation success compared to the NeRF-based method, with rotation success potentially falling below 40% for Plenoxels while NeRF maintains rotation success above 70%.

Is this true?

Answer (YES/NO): NO